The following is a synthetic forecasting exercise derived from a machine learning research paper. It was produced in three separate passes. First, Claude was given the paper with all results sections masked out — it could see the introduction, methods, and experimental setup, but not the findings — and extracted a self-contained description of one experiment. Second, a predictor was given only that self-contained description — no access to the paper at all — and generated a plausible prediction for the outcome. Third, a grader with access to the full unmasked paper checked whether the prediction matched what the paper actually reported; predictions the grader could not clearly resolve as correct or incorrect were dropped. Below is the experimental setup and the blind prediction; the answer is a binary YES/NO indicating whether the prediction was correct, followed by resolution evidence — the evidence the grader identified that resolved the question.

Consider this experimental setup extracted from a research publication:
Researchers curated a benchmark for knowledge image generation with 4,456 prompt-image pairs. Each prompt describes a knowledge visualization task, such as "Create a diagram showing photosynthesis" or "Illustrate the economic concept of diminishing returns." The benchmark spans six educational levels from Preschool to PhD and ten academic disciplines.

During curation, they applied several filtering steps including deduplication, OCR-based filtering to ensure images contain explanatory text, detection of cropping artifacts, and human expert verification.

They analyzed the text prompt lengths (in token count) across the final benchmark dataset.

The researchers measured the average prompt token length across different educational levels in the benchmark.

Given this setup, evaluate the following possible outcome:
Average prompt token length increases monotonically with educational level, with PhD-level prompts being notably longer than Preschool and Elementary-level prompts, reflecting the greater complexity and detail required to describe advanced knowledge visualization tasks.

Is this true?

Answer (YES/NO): NO